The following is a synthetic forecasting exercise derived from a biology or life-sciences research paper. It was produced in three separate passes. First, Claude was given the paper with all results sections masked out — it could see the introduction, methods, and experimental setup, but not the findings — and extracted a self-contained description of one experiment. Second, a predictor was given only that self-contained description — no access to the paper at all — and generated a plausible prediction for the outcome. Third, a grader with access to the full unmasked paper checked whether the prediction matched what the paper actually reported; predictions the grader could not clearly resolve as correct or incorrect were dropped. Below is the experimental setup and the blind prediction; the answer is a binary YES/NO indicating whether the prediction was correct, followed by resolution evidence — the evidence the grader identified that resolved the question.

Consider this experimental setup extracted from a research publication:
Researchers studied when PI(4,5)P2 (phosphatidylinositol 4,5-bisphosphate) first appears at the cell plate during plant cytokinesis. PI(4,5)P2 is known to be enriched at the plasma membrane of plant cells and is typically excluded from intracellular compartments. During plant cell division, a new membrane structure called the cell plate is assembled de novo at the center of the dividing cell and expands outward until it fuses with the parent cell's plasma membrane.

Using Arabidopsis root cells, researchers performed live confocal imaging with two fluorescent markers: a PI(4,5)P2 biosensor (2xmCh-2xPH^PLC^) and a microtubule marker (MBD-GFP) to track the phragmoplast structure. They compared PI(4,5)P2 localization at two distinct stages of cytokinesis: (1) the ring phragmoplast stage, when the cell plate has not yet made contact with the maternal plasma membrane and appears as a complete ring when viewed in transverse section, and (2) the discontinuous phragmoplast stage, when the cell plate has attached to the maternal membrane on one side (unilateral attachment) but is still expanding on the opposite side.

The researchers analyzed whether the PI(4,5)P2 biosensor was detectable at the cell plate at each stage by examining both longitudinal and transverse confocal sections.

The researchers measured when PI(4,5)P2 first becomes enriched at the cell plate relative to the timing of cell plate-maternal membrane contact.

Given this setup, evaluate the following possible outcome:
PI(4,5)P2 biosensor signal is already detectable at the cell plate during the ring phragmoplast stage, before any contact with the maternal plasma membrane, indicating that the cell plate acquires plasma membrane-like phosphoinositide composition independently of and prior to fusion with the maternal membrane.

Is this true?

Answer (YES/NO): NO